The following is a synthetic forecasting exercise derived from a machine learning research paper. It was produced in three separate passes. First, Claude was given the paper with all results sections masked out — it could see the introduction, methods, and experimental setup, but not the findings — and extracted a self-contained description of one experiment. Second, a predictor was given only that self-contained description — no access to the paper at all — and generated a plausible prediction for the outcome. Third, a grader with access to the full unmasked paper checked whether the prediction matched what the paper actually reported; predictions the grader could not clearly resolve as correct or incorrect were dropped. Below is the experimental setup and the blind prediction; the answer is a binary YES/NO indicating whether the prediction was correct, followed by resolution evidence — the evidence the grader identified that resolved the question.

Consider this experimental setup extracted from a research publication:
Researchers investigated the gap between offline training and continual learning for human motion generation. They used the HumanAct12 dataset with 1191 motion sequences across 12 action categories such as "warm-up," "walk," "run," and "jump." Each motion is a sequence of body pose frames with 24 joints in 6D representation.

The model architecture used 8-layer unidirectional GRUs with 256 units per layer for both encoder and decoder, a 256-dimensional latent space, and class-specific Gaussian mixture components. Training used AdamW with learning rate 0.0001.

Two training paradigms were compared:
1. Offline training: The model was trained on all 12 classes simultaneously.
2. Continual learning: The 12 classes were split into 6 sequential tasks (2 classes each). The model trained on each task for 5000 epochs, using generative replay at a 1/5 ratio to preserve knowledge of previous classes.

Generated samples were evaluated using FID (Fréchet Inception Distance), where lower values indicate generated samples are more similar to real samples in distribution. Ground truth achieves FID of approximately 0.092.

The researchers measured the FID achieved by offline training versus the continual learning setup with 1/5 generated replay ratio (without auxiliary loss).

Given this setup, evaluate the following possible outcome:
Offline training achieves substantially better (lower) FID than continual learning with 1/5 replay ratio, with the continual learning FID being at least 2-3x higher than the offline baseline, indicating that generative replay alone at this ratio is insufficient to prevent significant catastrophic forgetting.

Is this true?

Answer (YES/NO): YES